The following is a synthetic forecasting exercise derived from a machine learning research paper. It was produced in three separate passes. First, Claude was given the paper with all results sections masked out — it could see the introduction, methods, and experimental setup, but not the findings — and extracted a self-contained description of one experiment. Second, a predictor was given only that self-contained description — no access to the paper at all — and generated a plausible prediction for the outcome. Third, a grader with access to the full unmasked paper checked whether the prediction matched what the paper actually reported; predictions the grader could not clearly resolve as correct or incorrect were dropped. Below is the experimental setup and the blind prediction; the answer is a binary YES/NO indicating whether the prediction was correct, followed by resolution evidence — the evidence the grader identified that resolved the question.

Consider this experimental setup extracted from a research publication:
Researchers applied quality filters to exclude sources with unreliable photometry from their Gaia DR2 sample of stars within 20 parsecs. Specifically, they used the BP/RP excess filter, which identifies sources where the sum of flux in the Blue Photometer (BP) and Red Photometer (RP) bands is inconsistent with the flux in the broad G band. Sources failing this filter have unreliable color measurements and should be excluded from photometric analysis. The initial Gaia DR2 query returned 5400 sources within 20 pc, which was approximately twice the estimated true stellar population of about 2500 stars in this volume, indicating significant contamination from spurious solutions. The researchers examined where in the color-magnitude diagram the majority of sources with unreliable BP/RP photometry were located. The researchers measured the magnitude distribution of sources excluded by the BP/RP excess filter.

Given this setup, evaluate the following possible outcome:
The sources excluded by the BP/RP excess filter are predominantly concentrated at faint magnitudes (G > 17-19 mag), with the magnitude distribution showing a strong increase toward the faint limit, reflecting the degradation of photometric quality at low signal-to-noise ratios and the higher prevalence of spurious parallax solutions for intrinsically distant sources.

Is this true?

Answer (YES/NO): NO